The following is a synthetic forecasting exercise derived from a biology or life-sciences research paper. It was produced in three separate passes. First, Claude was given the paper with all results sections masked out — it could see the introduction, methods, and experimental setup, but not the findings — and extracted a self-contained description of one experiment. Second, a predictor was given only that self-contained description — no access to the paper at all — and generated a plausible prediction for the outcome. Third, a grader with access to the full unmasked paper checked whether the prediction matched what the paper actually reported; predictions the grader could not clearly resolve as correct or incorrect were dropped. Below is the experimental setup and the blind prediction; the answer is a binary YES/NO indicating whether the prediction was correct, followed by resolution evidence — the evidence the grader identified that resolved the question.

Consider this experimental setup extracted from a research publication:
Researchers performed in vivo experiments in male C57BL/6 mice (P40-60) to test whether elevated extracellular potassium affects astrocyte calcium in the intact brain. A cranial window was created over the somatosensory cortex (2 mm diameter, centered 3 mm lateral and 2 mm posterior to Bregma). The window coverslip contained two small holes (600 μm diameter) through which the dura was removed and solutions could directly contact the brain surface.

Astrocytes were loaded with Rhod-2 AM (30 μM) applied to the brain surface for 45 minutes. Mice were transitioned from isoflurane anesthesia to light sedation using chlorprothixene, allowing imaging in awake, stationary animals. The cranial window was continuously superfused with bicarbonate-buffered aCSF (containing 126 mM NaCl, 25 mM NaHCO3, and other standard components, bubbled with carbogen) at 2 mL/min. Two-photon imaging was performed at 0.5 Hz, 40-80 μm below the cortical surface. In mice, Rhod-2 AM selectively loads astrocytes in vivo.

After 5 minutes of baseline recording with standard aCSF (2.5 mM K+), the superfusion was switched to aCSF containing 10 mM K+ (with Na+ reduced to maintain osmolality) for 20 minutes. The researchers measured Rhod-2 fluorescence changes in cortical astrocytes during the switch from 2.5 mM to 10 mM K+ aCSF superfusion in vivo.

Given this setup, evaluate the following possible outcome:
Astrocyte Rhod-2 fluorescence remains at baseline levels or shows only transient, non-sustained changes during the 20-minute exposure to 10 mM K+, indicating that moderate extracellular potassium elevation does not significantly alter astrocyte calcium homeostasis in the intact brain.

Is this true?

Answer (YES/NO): NO